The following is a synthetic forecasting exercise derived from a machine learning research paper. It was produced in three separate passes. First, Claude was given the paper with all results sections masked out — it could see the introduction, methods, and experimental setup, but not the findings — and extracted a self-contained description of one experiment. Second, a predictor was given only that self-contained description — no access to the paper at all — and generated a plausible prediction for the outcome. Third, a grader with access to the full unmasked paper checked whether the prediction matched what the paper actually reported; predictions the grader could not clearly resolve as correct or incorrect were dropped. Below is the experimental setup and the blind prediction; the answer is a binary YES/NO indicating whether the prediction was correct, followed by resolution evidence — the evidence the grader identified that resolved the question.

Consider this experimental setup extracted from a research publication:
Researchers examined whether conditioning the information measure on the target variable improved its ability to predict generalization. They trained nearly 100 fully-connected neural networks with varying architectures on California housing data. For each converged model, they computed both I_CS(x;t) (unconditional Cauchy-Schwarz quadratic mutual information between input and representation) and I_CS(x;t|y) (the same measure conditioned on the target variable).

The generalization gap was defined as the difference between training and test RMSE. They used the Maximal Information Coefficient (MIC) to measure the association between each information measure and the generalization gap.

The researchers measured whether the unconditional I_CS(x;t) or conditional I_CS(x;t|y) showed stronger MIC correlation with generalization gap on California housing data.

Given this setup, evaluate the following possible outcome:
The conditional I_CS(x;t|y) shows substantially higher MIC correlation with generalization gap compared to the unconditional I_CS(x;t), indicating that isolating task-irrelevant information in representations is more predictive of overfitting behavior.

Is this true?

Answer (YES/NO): NO